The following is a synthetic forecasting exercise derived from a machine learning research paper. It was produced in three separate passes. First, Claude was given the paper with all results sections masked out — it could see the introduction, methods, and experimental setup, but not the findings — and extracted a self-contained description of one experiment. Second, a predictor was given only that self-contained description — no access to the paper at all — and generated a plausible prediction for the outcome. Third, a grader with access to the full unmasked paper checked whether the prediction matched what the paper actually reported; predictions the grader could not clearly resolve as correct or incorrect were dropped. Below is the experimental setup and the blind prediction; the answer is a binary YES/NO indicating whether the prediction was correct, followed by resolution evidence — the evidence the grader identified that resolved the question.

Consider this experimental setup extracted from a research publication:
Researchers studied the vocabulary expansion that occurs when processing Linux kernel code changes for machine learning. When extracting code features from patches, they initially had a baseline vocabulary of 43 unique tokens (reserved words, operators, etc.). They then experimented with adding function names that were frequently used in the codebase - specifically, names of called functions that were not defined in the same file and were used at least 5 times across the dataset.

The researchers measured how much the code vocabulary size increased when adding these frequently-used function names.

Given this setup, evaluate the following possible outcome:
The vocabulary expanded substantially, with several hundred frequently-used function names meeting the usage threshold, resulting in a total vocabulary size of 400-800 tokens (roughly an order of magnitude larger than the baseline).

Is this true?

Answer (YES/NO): NO